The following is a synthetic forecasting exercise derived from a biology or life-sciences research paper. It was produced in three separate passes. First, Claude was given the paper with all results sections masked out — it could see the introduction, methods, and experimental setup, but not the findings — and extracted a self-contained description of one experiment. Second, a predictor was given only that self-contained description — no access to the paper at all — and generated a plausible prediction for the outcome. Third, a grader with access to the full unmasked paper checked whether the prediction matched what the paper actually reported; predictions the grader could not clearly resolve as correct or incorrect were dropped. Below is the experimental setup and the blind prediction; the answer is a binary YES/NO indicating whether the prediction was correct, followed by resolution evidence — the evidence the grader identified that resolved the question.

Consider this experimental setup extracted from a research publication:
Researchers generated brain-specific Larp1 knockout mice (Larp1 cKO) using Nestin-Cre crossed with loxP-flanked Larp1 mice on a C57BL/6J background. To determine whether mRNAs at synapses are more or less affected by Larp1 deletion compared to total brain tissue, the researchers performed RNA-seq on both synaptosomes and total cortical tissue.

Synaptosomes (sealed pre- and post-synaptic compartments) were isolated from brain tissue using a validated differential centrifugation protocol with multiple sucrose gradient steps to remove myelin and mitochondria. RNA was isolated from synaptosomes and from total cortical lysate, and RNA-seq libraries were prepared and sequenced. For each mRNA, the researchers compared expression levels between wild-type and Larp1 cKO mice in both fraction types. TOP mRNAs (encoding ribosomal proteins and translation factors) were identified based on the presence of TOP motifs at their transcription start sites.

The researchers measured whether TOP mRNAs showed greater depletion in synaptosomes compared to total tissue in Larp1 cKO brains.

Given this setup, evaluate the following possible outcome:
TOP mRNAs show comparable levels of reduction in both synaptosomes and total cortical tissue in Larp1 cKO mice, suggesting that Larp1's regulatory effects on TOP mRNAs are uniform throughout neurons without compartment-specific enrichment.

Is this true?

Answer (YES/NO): NO